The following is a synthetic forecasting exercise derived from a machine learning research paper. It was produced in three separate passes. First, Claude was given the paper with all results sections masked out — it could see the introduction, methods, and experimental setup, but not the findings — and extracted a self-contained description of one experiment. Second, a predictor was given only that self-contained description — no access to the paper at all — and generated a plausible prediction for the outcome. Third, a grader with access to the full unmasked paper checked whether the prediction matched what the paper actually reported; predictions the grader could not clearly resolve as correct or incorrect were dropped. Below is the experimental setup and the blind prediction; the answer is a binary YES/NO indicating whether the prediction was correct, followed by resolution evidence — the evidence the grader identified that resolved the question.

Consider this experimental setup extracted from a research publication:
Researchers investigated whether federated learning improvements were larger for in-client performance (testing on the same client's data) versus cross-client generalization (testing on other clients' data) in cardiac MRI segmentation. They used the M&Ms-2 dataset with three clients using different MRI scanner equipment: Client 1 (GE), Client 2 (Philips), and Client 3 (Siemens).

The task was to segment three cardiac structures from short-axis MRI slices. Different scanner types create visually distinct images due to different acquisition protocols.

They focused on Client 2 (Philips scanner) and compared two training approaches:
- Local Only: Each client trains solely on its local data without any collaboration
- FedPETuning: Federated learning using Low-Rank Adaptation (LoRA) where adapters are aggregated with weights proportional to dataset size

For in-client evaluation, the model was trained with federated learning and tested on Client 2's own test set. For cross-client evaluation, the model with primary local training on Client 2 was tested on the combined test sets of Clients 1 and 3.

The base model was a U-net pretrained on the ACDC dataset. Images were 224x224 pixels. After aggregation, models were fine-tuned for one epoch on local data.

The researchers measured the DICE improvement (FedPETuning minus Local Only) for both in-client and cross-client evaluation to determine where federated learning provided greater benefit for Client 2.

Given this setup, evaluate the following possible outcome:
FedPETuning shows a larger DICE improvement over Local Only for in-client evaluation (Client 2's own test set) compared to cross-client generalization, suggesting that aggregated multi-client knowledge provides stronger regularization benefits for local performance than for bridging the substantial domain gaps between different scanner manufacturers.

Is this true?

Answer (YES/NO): YES